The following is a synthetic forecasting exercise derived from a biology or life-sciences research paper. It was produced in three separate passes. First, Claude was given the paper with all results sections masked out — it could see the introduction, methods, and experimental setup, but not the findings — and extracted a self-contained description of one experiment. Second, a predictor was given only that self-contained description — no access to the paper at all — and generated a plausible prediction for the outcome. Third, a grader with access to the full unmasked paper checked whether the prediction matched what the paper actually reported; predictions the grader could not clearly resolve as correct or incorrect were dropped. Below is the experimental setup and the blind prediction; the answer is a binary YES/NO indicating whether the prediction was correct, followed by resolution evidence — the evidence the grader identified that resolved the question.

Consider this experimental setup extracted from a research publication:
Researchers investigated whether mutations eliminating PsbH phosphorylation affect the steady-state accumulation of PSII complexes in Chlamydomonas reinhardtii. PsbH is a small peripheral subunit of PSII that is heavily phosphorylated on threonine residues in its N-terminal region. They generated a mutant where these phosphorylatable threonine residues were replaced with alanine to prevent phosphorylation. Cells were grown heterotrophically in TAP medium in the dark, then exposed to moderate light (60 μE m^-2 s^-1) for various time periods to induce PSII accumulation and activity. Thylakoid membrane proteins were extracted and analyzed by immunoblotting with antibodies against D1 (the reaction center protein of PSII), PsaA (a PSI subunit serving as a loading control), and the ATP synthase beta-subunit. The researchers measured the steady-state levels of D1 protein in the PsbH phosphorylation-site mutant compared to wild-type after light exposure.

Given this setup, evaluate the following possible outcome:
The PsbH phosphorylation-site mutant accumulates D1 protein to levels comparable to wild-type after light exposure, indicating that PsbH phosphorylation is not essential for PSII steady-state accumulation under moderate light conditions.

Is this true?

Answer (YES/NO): YES